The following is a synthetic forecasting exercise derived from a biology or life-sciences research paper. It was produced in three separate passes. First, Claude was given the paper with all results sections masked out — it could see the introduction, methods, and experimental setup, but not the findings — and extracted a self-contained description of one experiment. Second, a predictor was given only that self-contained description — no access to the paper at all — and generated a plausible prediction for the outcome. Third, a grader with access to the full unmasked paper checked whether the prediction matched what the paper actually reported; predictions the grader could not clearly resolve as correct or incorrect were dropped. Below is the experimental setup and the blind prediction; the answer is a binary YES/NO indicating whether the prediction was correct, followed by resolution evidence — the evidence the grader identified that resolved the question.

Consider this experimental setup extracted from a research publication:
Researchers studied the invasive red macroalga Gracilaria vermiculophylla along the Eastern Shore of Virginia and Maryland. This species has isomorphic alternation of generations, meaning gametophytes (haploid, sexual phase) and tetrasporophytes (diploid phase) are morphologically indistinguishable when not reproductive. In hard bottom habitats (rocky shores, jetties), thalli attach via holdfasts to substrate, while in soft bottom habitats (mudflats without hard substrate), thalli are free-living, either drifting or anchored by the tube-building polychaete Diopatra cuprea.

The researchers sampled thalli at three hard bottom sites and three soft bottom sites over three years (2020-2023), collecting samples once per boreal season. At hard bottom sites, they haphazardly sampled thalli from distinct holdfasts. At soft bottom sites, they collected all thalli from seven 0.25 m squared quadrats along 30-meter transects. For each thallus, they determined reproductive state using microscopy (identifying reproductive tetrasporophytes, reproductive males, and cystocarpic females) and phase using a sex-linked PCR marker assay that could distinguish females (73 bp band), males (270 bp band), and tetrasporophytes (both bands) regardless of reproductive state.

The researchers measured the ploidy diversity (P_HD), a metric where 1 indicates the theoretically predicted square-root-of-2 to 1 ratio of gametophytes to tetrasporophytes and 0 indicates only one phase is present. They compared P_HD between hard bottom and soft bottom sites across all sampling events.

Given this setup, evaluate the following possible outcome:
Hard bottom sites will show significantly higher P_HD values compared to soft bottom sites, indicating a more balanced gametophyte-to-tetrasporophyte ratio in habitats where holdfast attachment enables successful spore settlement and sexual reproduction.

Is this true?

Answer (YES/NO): YES